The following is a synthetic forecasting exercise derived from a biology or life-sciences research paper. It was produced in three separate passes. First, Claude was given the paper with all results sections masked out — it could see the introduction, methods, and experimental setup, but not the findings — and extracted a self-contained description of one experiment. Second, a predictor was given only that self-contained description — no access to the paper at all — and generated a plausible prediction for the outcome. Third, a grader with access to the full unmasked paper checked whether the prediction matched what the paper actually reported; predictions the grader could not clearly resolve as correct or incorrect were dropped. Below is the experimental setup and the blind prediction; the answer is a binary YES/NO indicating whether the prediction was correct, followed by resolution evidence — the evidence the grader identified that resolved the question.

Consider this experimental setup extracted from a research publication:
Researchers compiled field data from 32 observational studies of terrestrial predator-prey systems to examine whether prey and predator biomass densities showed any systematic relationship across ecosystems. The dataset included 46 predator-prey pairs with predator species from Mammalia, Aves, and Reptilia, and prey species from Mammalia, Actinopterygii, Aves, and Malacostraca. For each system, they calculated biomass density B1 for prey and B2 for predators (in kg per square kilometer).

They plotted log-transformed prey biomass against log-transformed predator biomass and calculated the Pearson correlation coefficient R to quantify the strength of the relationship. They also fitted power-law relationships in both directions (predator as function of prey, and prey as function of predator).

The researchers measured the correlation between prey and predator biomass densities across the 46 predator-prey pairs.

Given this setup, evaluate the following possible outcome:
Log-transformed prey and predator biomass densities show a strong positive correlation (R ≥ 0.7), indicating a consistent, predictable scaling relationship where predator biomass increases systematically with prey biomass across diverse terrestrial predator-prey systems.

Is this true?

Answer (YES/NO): NO